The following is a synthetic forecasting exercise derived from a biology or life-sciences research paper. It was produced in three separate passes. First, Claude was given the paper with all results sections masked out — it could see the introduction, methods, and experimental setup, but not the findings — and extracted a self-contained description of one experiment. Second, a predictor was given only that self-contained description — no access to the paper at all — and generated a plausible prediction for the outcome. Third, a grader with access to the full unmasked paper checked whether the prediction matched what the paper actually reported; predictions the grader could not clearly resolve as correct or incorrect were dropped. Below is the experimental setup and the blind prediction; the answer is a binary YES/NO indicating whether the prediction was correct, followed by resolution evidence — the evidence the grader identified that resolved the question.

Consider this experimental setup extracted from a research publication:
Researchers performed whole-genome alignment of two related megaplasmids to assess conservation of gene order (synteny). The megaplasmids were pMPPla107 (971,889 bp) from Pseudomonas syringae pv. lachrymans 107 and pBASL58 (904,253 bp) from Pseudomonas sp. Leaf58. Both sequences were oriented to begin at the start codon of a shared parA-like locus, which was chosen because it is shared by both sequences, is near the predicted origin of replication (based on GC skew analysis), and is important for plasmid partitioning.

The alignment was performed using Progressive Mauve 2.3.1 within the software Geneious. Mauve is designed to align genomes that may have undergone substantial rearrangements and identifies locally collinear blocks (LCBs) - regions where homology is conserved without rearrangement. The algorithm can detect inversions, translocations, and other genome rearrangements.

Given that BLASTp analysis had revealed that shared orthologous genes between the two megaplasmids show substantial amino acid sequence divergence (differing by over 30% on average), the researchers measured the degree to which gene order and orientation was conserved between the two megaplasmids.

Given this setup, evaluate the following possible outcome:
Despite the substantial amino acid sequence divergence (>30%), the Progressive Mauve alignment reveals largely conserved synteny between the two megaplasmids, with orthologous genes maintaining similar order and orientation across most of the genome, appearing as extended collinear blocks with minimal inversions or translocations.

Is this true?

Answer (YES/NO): YES